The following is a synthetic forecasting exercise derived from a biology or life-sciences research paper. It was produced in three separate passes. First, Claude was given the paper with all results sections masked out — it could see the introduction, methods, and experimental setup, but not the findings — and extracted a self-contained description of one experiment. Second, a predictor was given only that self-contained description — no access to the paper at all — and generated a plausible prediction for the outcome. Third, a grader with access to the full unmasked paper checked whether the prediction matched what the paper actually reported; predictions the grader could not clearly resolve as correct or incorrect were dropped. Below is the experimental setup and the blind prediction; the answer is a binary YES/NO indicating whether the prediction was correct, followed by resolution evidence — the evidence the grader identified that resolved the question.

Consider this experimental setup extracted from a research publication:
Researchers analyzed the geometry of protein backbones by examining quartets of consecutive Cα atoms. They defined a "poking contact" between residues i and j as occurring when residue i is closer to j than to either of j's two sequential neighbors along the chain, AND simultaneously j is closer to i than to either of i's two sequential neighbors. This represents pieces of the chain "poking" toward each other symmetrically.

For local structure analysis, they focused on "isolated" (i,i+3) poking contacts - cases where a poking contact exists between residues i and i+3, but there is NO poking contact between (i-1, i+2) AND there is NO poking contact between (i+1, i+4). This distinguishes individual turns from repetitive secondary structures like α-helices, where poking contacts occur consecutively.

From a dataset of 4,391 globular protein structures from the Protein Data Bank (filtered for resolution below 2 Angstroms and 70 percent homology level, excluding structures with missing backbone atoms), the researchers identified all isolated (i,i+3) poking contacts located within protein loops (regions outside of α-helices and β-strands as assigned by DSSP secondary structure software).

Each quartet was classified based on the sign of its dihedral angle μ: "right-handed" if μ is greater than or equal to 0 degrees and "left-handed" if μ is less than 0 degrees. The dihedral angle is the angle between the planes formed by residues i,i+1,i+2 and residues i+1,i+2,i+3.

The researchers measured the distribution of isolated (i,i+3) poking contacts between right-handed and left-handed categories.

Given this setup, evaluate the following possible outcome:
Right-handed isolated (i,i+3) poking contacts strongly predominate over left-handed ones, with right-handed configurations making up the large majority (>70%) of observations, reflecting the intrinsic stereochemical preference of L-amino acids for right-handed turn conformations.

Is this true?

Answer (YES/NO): YES